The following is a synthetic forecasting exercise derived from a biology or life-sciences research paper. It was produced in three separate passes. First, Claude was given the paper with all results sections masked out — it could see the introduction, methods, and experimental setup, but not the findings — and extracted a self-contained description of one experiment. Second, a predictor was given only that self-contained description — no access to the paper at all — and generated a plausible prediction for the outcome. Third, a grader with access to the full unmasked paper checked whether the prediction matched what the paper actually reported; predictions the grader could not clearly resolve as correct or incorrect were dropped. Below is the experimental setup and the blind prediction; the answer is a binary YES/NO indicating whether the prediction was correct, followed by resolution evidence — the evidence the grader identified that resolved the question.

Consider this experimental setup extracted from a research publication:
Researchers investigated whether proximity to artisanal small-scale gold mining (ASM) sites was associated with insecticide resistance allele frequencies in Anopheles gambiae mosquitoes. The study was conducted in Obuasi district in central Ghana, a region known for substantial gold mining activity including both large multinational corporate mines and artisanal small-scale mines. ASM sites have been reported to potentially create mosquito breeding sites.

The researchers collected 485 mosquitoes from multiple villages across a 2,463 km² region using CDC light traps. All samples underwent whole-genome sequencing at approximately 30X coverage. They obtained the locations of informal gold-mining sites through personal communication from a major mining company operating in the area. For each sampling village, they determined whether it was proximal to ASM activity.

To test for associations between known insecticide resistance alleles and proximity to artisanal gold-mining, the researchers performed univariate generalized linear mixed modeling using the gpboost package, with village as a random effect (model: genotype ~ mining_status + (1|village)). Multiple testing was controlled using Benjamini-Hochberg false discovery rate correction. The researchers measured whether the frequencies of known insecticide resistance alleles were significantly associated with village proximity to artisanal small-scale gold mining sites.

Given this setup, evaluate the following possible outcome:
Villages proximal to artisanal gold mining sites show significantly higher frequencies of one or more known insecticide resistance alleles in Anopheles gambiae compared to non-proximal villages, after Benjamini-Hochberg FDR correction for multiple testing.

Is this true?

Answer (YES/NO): YES